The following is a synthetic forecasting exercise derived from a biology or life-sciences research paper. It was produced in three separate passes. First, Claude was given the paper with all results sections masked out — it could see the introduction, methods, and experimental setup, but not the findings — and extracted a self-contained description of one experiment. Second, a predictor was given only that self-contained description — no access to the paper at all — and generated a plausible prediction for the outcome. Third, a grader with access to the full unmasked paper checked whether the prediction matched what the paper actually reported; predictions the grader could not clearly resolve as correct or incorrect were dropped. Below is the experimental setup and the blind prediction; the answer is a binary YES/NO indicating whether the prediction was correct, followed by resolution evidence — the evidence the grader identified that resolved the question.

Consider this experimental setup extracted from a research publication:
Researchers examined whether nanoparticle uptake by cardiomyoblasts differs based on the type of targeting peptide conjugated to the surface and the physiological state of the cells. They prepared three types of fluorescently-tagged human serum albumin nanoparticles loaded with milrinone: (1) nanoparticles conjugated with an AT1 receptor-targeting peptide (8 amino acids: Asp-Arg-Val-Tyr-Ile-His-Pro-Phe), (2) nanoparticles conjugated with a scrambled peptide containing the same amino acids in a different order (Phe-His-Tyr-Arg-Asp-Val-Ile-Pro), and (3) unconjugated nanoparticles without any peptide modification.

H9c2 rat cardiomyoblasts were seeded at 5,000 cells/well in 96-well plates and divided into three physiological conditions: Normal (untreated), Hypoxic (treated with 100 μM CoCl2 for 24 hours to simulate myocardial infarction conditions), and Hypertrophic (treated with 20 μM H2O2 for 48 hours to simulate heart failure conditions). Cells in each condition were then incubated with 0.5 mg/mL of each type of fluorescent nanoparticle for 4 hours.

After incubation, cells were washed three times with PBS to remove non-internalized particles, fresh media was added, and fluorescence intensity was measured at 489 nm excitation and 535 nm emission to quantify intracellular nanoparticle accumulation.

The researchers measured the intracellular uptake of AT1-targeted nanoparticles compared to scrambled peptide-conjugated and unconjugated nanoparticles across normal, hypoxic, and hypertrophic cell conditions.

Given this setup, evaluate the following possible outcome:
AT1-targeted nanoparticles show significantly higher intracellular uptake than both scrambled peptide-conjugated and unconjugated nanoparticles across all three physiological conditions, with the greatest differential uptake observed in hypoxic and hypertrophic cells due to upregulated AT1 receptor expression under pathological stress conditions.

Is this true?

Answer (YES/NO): YES